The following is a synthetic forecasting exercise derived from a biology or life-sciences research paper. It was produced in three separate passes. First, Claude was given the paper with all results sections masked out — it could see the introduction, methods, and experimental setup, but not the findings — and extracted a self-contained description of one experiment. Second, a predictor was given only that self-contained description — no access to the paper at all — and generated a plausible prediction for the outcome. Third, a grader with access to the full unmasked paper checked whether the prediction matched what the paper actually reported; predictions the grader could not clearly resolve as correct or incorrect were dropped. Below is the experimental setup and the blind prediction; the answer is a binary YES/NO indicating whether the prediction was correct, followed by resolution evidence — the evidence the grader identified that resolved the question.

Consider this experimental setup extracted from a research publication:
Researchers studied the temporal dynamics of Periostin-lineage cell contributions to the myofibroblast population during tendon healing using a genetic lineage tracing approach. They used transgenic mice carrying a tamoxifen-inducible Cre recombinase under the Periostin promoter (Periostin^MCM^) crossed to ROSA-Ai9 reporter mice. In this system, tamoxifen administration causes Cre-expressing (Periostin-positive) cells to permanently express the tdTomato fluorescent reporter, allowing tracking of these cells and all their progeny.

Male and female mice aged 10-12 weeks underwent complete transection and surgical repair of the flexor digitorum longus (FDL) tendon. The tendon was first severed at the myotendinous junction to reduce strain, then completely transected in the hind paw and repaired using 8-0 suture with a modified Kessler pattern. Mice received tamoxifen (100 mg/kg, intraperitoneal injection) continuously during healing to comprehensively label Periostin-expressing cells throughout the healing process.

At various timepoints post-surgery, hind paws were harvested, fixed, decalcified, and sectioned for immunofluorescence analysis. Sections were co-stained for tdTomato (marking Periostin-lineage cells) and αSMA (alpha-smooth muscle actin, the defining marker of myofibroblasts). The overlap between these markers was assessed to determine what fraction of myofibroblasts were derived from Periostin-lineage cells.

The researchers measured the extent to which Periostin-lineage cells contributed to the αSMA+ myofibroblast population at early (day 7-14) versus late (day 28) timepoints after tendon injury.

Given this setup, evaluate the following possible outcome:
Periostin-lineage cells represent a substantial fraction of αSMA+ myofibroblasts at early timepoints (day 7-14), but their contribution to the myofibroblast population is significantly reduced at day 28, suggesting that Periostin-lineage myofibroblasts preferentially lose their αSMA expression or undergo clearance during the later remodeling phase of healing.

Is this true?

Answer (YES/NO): NO